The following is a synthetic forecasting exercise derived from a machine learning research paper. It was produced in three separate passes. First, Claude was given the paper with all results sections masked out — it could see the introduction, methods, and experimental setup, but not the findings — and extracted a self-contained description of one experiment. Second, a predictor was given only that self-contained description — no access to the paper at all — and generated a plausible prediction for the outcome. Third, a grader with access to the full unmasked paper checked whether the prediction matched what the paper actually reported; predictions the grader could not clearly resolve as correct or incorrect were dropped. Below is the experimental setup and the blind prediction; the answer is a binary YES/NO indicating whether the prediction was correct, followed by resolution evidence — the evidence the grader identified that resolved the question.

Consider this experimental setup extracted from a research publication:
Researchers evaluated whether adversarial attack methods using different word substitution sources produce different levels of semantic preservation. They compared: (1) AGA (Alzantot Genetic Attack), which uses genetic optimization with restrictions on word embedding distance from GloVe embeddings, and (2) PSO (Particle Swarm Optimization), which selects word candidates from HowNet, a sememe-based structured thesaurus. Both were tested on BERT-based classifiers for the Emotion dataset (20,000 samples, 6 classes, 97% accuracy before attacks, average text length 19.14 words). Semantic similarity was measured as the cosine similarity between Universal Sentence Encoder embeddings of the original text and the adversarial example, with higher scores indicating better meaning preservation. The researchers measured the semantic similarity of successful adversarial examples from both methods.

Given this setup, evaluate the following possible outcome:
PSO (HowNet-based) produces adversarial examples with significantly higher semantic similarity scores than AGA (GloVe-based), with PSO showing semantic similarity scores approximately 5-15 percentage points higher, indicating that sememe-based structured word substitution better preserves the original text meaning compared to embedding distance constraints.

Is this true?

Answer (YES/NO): NO